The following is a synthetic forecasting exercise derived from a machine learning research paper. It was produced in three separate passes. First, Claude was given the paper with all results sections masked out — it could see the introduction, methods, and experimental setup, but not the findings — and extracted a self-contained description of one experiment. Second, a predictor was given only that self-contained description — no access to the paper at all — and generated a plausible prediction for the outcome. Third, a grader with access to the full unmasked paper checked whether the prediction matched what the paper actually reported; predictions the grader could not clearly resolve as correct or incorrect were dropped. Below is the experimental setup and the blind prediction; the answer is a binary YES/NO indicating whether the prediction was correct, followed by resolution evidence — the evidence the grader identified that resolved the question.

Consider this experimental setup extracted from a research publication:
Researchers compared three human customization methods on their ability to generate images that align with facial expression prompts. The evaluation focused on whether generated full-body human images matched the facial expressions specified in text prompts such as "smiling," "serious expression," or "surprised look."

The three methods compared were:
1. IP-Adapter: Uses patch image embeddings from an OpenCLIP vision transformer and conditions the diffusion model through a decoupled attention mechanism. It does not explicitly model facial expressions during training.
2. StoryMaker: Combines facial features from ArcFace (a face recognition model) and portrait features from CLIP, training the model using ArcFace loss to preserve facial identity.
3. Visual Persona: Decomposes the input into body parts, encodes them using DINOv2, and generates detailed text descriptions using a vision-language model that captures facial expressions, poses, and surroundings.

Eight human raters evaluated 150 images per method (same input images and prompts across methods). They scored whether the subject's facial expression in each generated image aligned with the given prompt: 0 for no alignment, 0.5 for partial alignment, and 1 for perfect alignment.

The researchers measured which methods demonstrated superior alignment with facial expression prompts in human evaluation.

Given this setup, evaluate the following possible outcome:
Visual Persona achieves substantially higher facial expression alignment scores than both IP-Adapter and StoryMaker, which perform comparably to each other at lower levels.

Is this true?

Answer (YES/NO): NO